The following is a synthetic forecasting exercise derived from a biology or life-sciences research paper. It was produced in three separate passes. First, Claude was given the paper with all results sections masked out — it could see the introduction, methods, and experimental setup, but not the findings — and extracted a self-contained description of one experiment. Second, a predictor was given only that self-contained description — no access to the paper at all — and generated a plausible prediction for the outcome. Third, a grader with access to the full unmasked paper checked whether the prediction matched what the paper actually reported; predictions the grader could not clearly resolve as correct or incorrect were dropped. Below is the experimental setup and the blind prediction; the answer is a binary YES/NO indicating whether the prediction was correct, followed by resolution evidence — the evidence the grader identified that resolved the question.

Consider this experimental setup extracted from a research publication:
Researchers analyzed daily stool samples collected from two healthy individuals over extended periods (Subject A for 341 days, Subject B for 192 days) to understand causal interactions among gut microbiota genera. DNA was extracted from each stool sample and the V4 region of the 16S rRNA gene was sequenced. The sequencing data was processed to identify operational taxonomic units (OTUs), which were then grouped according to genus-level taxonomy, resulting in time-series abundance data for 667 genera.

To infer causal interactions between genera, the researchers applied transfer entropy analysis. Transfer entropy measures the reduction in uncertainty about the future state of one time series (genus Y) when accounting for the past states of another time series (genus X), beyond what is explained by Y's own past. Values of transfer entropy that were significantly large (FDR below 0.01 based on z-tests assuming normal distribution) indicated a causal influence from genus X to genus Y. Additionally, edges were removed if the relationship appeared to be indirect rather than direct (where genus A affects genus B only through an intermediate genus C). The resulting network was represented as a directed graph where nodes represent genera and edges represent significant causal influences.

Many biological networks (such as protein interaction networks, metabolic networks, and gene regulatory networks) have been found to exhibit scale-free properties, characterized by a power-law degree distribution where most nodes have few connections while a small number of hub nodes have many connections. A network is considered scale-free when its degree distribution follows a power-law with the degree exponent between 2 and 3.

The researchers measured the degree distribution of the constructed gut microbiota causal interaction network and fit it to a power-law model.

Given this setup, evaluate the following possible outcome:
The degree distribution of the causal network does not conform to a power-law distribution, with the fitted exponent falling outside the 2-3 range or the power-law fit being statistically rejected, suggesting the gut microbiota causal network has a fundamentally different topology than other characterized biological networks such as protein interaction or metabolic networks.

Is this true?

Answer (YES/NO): NO